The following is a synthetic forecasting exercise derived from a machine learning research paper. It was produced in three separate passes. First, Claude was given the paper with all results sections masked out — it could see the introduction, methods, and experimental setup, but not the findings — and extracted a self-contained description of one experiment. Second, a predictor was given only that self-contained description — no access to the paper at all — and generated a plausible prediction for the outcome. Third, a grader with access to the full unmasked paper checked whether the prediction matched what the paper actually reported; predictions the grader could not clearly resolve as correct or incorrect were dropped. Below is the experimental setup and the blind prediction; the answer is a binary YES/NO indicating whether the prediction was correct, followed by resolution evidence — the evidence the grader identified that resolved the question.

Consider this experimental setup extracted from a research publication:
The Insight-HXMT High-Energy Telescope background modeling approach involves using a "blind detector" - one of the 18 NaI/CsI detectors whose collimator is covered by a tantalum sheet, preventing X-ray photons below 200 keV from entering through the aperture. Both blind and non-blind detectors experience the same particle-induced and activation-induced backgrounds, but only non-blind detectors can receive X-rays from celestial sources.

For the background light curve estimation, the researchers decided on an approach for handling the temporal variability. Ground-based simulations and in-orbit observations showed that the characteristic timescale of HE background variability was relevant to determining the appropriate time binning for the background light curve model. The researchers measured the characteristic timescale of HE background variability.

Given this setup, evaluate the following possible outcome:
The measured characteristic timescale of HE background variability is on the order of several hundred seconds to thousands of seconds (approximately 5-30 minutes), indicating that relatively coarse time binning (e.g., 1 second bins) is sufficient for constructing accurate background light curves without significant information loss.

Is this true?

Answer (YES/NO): NO